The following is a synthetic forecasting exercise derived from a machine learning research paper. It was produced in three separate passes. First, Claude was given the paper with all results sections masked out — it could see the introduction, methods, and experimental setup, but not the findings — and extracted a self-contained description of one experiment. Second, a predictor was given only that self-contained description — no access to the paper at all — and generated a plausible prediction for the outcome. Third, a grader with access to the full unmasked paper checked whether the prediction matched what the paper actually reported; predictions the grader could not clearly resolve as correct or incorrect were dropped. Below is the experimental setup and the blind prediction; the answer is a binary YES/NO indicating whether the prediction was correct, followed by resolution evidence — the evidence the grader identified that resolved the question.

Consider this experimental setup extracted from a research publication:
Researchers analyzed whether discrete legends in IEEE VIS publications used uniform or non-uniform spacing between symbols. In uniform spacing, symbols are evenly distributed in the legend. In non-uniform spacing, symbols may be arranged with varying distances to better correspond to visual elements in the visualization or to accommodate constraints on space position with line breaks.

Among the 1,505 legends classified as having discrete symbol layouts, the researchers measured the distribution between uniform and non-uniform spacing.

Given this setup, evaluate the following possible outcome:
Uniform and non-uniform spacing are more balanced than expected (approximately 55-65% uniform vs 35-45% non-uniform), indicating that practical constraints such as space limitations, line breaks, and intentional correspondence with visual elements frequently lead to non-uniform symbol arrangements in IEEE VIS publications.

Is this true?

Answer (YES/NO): NO